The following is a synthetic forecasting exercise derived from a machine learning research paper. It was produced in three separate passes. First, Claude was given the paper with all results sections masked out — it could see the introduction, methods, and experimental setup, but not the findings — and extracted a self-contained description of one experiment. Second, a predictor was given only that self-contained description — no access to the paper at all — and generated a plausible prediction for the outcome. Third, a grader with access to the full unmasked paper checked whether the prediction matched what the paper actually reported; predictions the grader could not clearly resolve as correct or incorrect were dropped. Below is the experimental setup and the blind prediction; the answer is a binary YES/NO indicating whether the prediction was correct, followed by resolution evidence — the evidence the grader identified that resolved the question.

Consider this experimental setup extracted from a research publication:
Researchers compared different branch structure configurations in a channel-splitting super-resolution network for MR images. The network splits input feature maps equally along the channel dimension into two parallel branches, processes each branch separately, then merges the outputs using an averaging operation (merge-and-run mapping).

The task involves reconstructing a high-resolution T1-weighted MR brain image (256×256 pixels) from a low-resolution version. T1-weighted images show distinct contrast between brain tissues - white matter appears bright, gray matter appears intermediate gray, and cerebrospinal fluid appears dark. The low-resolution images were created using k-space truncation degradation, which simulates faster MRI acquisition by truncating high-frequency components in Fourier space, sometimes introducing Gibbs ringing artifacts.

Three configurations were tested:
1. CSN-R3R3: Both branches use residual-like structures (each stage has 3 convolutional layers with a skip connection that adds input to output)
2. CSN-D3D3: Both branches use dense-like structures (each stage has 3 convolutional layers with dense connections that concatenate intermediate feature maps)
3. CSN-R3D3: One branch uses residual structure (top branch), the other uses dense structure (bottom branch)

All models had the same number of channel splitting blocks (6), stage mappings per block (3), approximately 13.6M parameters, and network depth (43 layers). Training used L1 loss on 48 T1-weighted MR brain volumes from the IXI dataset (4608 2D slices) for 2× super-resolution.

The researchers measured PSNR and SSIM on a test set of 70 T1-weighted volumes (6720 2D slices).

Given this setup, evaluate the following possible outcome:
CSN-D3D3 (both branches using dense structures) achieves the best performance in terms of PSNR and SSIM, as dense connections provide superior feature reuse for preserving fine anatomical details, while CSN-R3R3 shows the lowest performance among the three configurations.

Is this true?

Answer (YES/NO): NO